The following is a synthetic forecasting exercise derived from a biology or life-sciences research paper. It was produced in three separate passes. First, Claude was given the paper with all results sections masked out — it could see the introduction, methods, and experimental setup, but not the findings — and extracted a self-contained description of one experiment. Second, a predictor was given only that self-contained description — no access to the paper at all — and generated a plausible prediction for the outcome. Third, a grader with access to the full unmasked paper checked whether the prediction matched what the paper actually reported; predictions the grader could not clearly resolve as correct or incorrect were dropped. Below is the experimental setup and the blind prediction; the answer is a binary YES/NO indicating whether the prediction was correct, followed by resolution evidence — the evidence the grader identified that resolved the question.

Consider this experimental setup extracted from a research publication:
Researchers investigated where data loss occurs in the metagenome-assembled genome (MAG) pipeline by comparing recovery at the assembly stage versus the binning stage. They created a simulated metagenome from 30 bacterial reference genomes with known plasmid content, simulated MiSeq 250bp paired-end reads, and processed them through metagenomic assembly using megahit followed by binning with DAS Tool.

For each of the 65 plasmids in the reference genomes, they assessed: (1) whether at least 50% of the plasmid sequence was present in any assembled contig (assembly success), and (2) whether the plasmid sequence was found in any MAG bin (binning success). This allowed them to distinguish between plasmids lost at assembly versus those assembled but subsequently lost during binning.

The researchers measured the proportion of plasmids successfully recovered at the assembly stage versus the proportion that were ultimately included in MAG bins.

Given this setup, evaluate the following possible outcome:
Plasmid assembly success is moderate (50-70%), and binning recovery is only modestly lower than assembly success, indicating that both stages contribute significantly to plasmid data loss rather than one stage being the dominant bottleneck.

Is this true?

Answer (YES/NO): NO